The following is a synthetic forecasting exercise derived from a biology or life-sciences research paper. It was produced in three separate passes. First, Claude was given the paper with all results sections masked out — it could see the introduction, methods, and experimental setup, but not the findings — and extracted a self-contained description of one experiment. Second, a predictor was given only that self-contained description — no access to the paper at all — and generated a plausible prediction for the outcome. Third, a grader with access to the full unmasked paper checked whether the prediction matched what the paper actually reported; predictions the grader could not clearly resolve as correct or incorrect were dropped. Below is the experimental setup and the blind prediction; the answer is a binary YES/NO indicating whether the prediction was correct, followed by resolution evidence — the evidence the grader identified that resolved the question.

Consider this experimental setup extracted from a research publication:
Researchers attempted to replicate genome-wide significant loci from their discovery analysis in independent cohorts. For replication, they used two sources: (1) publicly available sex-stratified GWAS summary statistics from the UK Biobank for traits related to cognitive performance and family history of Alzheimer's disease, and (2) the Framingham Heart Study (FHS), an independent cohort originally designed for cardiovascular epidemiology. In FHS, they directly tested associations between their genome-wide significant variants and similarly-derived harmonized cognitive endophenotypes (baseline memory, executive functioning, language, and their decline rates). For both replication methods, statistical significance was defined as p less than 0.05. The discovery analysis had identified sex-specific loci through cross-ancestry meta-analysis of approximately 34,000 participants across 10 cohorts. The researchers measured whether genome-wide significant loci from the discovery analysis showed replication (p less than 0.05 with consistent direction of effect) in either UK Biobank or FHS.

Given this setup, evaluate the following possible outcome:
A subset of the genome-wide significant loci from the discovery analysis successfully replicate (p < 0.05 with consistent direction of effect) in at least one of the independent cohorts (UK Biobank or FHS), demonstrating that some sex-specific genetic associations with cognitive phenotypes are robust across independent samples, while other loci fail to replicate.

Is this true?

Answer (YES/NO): YES